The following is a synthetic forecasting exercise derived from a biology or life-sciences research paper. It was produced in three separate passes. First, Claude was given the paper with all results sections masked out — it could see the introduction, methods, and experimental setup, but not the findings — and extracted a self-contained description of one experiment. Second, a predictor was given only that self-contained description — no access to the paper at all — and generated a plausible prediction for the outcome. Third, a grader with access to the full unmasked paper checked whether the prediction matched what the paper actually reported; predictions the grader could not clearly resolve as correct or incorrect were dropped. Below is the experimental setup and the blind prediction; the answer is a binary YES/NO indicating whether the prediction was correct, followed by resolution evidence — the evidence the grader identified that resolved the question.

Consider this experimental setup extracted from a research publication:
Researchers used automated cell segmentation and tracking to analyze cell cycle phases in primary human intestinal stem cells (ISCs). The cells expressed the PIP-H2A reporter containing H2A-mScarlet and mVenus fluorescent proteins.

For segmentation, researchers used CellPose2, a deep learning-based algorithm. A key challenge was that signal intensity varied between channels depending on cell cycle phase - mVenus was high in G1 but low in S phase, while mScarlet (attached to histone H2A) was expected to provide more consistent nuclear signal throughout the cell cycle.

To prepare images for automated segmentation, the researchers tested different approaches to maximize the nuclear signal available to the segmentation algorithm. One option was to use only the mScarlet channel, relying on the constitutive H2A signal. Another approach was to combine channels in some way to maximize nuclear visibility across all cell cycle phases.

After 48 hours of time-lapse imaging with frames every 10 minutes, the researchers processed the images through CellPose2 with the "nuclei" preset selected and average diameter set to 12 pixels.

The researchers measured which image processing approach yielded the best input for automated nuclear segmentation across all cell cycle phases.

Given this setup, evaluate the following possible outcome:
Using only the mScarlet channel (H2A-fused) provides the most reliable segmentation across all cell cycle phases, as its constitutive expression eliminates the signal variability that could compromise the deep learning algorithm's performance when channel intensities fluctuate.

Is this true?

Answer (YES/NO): NO